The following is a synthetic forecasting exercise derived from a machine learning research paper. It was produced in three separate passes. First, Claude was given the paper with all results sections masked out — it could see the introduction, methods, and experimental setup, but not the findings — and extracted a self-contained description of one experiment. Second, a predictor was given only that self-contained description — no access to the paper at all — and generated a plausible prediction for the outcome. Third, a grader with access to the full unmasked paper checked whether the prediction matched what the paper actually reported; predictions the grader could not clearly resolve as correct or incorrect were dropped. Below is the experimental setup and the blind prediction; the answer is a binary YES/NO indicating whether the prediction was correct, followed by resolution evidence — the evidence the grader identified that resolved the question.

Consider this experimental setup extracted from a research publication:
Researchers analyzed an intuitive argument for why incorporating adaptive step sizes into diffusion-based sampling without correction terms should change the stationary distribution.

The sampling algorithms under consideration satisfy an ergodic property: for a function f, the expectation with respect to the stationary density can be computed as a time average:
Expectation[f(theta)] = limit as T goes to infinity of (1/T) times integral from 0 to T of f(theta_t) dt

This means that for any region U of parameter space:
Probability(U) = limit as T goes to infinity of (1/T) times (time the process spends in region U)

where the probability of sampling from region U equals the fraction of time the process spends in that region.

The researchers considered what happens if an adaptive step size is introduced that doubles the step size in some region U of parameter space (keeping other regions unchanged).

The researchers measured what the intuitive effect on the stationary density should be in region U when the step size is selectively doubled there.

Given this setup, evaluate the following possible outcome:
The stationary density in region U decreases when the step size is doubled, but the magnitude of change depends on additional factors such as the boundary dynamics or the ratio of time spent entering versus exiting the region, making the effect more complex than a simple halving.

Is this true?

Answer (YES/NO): NO